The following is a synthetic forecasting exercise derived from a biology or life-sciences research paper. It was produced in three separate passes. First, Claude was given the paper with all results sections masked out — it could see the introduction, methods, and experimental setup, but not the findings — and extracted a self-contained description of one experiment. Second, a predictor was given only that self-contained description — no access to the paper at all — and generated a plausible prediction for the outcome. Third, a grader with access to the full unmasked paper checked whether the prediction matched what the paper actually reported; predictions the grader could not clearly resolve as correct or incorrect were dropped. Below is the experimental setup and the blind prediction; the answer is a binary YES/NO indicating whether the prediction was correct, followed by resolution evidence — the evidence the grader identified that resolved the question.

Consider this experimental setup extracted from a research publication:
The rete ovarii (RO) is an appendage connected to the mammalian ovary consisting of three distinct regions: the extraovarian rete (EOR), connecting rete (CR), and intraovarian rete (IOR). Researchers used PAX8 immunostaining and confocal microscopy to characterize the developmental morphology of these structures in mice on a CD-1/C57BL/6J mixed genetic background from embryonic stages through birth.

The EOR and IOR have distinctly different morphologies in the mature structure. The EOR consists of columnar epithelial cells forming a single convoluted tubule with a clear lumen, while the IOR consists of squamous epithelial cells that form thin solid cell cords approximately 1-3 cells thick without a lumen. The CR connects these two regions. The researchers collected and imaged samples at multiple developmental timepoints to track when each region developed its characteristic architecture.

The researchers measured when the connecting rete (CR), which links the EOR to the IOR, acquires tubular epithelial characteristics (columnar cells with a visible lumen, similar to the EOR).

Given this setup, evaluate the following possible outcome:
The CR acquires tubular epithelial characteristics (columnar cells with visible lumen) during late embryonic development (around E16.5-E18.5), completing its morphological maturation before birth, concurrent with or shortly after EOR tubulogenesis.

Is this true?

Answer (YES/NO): NO